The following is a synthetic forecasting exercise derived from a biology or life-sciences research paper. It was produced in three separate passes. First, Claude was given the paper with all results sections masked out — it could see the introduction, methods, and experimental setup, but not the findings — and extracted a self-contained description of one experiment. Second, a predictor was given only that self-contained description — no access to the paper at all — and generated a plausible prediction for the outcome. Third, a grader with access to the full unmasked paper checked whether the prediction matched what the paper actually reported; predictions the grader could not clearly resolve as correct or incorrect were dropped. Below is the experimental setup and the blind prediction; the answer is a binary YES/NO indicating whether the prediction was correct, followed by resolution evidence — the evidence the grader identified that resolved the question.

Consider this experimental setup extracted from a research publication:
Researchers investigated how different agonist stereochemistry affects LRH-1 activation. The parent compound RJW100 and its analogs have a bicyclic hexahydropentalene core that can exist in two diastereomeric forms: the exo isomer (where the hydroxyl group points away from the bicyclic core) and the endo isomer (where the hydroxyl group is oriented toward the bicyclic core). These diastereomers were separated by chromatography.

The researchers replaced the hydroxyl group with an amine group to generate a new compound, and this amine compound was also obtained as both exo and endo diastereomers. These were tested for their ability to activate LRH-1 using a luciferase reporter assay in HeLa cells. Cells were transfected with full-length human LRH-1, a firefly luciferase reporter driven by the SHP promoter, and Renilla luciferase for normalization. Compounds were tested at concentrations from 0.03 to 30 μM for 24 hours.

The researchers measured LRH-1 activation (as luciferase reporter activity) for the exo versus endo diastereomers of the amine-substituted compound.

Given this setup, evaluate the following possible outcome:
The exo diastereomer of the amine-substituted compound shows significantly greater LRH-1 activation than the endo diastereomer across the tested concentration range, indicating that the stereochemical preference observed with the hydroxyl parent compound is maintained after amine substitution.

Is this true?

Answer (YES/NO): NO